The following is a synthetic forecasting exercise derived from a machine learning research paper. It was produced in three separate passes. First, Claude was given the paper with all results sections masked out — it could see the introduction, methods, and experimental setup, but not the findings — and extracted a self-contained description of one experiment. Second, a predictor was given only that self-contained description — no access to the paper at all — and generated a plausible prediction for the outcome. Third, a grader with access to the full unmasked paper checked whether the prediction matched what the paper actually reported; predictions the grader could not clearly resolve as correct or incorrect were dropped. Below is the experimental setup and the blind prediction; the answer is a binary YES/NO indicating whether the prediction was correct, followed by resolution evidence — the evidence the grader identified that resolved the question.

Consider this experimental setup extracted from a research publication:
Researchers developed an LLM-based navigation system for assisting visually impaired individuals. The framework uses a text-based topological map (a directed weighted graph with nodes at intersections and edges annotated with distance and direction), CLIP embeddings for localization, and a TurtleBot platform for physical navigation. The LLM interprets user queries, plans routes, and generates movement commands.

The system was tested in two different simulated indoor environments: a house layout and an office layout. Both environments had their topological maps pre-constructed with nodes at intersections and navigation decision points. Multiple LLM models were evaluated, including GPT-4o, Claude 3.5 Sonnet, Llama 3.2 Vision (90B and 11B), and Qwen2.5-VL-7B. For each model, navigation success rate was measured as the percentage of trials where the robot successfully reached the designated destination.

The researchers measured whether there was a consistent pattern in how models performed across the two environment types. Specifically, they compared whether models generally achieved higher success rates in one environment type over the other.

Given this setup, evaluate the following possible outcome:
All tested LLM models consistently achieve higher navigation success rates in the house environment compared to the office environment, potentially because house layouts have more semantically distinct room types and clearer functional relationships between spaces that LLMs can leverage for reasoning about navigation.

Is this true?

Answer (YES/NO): NO